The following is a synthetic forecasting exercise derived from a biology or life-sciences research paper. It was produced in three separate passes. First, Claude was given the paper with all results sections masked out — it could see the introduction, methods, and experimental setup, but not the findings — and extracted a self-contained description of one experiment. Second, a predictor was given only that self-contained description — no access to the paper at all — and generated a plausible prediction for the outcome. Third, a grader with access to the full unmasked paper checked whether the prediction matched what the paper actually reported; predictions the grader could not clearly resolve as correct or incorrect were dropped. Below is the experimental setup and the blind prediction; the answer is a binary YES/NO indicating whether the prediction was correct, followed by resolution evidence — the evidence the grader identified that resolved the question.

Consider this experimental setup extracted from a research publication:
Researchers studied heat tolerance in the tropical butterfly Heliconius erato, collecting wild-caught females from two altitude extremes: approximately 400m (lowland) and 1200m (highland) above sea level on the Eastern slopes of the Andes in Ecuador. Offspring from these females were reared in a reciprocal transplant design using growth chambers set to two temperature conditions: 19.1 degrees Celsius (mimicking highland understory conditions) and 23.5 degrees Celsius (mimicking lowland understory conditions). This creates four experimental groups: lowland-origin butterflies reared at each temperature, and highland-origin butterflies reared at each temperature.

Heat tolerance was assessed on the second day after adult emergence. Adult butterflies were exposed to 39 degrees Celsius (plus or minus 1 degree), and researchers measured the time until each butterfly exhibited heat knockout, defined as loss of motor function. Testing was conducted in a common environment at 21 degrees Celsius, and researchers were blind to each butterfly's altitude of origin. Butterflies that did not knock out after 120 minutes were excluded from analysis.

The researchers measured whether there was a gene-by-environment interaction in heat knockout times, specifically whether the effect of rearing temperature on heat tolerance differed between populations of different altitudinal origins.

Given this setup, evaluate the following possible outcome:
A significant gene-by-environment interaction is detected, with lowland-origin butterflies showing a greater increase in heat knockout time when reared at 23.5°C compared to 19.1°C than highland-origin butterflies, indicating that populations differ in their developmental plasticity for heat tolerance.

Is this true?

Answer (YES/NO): YES